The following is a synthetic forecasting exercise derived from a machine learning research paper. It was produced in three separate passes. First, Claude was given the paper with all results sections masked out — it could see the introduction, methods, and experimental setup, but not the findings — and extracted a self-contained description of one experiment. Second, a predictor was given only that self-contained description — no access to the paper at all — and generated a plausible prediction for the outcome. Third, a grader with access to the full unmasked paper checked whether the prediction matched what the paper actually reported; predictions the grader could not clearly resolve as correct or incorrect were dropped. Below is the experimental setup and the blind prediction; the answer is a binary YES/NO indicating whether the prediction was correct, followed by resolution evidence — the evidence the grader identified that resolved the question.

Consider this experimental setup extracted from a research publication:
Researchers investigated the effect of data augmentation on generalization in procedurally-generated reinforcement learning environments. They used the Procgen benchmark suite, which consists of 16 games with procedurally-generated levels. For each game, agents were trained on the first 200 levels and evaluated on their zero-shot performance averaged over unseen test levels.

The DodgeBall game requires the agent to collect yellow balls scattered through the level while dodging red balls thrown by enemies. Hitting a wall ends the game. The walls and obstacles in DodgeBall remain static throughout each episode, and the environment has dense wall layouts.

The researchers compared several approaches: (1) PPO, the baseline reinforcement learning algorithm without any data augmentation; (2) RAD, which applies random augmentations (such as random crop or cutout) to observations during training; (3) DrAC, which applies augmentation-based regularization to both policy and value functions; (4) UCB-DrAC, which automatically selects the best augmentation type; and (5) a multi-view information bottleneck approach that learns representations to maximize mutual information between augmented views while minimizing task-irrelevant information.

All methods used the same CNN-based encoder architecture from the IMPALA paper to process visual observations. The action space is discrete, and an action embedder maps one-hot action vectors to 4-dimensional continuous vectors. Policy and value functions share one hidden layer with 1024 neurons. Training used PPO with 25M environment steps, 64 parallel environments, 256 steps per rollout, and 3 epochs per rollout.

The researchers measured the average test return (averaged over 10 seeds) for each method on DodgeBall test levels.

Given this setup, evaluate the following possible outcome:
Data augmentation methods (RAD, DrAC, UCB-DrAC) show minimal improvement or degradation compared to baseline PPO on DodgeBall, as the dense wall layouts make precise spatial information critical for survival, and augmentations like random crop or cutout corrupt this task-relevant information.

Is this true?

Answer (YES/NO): NO